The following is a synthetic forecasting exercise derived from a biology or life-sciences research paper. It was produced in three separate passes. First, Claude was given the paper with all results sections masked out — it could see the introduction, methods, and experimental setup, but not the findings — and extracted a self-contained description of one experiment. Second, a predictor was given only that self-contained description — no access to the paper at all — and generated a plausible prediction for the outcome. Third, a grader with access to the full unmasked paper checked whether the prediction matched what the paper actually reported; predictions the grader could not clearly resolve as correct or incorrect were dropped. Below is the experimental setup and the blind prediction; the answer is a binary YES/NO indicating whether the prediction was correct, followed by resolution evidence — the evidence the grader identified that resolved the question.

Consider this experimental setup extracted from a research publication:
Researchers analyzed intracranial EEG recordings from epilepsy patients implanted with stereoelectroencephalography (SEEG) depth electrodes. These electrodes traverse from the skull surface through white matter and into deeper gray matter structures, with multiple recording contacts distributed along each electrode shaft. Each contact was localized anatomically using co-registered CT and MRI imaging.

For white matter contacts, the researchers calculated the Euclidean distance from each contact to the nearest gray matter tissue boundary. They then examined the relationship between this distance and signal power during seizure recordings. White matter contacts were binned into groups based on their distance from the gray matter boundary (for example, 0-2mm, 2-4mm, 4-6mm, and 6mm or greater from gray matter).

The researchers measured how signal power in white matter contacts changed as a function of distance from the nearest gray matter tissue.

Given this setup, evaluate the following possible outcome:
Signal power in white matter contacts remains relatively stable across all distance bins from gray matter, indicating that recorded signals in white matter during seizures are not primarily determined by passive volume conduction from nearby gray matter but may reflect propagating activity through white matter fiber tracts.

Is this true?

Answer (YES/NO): NO